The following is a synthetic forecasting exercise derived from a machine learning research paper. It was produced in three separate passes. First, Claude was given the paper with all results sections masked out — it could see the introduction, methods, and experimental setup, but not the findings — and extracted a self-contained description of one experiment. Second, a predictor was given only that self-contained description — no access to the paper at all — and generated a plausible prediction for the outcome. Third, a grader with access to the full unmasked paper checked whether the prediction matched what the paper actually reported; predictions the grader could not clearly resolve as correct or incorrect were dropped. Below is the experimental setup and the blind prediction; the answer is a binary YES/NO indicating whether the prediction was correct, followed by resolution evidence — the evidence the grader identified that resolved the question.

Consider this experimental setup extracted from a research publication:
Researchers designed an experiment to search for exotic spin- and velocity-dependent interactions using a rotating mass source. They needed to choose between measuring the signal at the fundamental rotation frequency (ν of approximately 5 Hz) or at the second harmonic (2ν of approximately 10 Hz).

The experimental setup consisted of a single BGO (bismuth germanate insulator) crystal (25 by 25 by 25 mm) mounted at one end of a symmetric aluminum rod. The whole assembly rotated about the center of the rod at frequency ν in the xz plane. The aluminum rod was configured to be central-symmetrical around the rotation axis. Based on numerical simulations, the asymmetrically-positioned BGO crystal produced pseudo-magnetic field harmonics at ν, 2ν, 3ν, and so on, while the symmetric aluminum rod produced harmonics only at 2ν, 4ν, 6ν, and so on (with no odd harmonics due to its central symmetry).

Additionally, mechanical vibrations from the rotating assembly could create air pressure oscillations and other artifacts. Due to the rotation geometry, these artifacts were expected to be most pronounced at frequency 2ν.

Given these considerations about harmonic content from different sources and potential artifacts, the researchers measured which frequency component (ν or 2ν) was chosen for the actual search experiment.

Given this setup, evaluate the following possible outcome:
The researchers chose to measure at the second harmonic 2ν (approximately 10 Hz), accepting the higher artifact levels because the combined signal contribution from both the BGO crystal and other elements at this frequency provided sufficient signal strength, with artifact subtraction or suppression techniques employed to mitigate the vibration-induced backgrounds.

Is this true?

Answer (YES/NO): NO